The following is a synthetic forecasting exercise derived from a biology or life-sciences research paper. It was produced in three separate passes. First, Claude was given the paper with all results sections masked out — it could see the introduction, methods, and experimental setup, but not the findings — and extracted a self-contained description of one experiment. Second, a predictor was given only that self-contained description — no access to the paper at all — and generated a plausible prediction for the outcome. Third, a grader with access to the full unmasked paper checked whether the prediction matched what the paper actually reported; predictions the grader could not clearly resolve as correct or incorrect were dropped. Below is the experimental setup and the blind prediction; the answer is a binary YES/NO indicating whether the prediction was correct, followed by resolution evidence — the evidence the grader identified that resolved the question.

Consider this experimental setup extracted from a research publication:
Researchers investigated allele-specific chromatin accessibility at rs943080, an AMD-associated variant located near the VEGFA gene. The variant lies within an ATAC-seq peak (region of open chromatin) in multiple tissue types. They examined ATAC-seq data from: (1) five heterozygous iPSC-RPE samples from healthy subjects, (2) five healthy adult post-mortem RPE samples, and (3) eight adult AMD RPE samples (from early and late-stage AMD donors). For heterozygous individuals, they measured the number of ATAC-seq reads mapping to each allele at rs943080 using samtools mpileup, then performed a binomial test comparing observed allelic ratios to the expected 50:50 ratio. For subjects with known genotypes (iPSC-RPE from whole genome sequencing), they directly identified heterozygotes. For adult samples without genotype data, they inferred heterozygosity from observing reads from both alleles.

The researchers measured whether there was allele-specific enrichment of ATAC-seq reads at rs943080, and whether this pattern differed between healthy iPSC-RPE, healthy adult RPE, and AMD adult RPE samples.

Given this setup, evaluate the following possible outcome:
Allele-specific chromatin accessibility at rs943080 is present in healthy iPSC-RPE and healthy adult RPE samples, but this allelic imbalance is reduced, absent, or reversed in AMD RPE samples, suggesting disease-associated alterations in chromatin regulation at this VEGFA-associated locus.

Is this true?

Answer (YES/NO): NO